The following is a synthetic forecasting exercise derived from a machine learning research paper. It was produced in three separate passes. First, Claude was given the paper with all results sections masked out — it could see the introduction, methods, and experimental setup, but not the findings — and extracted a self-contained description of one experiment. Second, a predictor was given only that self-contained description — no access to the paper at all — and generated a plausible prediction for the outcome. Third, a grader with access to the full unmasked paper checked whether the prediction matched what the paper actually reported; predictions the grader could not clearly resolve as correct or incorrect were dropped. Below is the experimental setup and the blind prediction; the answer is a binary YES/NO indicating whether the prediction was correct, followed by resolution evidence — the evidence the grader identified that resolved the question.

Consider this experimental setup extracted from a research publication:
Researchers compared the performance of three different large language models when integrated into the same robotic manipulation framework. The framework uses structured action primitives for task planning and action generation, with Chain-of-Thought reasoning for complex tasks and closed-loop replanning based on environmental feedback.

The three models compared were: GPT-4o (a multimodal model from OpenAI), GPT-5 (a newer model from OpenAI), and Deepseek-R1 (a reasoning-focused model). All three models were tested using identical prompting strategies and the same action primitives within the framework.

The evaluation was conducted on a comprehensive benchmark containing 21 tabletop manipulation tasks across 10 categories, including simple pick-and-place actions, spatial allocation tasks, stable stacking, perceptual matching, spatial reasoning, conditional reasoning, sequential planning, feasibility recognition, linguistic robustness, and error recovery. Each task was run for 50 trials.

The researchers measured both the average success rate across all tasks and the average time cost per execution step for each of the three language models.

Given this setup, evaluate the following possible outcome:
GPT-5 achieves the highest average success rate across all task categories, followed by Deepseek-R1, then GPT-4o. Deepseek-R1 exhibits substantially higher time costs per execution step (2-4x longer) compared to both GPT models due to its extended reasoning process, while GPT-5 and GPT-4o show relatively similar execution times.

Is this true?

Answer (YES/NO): NO